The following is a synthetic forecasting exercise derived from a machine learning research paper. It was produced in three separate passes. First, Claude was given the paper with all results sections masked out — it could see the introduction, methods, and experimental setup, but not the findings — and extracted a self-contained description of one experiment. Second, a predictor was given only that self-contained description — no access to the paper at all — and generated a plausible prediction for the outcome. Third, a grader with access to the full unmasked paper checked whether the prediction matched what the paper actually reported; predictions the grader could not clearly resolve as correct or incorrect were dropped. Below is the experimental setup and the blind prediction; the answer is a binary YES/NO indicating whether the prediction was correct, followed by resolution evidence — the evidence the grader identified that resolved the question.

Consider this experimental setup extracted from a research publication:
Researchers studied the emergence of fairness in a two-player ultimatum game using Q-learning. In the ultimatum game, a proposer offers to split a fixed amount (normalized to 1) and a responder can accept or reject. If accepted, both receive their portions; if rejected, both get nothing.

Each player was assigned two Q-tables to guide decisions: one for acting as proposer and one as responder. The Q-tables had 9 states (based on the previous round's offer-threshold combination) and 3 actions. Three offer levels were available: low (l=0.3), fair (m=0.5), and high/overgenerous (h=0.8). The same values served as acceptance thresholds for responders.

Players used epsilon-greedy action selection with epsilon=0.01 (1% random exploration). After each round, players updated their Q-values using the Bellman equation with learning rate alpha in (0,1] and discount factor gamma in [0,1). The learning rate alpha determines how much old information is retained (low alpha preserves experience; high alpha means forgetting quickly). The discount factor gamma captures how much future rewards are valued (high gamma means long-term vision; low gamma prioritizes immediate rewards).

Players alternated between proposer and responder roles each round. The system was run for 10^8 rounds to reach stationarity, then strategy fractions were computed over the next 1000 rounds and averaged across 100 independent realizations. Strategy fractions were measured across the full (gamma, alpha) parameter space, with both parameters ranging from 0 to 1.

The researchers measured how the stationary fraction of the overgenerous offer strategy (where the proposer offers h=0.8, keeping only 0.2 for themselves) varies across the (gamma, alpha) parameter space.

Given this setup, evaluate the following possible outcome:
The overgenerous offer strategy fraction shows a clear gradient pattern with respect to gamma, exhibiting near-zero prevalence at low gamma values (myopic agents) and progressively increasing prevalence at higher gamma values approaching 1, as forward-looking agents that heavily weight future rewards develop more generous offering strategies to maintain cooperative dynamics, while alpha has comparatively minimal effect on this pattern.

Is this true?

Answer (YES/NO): NO